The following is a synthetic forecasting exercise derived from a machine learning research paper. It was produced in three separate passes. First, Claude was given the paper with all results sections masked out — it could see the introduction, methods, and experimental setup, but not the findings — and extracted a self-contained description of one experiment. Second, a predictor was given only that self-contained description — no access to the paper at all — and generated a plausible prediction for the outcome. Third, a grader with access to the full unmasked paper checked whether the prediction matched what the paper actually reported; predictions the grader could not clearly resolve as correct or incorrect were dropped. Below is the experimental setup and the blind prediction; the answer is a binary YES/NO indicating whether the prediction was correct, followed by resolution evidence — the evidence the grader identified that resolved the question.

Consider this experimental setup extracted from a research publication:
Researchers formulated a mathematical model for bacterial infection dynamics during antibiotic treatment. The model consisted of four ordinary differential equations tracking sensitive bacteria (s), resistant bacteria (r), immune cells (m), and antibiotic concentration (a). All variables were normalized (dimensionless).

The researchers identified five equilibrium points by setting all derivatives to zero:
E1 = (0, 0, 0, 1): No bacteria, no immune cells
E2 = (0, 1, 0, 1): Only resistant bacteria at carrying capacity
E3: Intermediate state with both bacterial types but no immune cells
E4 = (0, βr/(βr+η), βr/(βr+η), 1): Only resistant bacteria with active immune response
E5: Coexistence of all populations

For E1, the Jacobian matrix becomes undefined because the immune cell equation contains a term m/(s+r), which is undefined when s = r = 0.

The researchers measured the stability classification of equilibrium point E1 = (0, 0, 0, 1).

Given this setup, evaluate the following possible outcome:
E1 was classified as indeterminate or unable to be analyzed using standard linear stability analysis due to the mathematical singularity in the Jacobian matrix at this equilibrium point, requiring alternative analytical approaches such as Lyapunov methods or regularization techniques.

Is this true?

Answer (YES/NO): NO